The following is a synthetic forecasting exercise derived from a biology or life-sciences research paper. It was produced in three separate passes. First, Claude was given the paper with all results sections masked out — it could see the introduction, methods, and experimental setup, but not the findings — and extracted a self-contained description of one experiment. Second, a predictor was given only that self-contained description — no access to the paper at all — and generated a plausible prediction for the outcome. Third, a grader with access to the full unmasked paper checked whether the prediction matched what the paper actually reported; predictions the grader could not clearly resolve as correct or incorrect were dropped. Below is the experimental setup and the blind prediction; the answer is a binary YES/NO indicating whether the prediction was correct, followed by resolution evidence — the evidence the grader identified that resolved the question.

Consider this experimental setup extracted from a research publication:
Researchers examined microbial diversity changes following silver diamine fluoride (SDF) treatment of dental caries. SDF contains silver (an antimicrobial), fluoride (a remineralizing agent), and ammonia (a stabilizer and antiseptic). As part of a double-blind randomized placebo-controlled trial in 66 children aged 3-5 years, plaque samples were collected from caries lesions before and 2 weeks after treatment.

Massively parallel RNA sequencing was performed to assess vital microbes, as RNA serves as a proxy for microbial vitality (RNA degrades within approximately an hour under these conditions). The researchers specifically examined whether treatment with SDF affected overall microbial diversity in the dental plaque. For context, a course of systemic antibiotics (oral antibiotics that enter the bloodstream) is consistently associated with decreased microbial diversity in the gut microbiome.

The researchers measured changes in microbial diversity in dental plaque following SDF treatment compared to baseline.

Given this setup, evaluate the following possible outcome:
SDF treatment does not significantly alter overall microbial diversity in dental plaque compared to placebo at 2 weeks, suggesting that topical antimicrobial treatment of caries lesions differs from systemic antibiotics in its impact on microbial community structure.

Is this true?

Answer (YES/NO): YES